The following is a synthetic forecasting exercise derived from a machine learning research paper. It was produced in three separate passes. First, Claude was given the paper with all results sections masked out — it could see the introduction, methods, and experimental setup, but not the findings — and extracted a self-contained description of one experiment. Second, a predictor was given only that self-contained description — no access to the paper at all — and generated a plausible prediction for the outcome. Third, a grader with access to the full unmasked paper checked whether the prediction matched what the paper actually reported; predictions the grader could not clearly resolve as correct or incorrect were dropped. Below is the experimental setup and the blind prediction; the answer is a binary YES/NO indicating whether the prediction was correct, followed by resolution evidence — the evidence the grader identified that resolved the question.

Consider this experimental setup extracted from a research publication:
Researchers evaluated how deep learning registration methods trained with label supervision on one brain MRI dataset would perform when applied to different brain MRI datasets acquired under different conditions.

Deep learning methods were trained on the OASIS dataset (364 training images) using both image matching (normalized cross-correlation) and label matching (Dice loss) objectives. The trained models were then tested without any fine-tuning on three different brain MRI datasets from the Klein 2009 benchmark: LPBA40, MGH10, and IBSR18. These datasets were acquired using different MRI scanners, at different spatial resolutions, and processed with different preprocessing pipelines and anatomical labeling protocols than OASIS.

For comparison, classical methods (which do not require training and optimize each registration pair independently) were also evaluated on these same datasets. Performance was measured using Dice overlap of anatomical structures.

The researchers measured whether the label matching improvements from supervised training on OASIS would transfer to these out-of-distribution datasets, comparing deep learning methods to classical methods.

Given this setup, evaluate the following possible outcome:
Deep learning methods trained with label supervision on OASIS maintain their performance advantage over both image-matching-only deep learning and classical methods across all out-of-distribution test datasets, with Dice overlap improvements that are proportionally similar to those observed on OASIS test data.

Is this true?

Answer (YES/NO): NO